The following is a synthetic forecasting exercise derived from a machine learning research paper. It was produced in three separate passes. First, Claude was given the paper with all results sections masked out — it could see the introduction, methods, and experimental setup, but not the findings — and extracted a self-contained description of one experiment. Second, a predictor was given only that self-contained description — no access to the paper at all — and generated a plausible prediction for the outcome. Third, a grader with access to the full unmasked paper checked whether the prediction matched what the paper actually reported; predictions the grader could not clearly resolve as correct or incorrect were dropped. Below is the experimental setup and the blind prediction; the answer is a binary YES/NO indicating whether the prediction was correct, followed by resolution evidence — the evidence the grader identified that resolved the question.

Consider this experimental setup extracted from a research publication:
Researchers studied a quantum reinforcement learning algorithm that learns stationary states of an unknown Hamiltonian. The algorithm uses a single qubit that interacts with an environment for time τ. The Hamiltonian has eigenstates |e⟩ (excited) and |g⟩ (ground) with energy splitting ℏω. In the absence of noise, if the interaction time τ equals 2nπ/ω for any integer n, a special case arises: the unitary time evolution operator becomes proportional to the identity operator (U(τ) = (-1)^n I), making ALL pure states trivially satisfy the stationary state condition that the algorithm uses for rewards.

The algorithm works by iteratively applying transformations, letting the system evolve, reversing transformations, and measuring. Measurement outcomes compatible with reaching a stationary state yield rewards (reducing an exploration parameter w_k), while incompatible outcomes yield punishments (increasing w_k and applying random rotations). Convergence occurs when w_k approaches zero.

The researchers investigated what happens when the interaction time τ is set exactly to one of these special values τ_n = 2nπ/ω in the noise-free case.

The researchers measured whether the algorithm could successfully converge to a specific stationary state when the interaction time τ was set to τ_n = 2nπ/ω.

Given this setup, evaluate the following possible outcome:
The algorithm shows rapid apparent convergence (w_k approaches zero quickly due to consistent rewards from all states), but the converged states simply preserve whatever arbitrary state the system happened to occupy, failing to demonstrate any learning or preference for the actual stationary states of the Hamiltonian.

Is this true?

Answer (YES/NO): YES